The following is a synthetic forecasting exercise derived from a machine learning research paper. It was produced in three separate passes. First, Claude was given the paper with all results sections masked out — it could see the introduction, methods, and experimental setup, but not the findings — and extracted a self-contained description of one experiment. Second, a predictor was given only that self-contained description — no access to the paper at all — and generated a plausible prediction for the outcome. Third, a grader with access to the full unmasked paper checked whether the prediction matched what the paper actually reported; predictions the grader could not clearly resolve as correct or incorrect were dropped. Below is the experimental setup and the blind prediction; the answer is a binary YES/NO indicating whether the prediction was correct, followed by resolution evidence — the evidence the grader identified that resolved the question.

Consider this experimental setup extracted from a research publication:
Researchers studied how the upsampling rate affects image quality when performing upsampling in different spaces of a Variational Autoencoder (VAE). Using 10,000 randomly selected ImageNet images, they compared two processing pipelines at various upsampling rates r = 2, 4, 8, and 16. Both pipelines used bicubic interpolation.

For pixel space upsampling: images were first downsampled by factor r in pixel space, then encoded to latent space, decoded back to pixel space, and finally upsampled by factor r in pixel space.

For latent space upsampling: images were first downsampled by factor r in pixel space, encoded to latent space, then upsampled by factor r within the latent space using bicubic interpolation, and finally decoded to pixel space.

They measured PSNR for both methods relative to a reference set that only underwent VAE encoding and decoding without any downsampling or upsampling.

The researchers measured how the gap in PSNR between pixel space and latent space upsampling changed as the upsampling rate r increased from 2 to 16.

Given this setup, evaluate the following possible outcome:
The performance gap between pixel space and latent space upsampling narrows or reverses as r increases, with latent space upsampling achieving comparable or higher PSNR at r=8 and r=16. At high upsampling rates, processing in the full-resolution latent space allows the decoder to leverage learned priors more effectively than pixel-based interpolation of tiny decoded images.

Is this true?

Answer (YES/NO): NO